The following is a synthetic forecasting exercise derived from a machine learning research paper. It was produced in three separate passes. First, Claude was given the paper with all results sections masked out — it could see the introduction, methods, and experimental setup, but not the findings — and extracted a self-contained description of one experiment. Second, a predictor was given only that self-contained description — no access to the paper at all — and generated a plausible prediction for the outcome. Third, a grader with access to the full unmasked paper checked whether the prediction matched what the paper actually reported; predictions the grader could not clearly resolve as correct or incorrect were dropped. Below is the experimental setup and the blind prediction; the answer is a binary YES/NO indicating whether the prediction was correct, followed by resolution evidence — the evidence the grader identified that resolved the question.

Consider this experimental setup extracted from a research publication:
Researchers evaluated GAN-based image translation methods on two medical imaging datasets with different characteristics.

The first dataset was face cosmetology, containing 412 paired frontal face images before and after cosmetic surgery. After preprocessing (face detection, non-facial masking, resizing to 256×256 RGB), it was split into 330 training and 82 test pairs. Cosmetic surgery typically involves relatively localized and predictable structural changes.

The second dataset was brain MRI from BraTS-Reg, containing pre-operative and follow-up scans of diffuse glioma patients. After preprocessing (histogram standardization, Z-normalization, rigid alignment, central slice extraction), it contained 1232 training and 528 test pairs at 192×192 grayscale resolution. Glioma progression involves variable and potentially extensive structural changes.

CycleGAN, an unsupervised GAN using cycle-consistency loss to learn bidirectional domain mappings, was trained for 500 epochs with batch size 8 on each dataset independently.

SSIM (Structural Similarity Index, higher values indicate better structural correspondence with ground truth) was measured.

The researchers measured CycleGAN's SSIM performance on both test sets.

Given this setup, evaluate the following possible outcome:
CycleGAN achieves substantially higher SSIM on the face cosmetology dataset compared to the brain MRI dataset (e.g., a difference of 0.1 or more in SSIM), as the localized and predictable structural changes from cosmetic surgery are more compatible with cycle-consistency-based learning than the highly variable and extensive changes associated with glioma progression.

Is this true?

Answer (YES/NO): NO